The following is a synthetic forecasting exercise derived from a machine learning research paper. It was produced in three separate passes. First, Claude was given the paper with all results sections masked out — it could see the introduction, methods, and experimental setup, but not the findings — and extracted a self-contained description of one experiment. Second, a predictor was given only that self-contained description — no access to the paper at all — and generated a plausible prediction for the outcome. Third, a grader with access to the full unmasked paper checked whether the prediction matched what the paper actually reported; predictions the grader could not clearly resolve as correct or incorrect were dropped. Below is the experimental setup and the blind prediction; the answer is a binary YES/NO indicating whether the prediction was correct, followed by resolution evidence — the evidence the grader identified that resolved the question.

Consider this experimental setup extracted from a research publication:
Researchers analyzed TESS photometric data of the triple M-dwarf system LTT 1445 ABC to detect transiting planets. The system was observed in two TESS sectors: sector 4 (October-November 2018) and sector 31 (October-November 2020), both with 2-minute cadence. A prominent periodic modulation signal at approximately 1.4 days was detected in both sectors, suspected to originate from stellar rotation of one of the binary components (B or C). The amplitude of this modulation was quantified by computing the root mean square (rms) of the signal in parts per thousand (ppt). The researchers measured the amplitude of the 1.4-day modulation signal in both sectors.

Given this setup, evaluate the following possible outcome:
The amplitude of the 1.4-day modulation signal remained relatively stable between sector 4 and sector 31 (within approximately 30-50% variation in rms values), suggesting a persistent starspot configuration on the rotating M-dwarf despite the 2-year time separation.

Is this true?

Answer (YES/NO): NO